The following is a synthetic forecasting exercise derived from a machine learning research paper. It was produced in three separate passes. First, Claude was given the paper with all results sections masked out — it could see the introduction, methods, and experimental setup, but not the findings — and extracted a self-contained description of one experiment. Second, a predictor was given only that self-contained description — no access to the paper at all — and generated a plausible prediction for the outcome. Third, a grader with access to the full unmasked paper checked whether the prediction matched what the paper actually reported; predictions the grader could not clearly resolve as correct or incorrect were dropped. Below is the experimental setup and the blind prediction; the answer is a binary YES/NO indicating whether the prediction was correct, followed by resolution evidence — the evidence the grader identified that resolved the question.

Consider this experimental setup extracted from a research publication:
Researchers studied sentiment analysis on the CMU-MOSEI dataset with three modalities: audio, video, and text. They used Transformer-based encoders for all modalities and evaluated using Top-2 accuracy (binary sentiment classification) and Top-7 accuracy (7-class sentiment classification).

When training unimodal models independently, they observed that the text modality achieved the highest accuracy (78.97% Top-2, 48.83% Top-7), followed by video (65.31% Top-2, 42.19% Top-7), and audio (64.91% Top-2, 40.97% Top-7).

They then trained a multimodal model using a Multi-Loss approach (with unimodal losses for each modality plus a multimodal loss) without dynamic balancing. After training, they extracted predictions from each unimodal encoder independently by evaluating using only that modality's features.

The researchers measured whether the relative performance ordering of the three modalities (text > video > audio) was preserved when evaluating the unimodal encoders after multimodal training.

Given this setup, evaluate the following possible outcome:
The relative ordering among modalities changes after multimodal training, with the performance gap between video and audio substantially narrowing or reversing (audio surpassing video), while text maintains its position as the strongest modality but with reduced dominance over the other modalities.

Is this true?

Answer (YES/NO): NO